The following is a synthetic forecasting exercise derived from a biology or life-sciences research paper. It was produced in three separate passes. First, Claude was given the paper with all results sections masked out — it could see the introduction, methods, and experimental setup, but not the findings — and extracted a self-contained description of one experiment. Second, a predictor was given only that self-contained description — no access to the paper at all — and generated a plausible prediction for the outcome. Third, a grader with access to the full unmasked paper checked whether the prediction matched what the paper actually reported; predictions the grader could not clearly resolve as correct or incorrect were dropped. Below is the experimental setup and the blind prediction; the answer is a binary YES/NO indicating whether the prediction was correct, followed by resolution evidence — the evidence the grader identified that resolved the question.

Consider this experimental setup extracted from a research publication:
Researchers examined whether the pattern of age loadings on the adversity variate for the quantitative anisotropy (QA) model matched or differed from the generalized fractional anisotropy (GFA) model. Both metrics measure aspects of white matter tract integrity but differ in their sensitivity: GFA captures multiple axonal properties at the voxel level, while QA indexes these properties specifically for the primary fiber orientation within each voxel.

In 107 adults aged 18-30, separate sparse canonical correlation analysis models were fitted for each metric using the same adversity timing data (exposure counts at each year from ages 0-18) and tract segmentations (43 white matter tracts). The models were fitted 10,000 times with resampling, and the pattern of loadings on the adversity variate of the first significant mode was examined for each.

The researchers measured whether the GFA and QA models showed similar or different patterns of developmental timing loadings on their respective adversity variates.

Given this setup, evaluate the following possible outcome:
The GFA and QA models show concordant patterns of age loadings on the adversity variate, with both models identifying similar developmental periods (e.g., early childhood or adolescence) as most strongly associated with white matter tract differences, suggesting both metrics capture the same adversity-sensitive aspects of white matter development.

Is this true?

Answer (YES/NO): YES